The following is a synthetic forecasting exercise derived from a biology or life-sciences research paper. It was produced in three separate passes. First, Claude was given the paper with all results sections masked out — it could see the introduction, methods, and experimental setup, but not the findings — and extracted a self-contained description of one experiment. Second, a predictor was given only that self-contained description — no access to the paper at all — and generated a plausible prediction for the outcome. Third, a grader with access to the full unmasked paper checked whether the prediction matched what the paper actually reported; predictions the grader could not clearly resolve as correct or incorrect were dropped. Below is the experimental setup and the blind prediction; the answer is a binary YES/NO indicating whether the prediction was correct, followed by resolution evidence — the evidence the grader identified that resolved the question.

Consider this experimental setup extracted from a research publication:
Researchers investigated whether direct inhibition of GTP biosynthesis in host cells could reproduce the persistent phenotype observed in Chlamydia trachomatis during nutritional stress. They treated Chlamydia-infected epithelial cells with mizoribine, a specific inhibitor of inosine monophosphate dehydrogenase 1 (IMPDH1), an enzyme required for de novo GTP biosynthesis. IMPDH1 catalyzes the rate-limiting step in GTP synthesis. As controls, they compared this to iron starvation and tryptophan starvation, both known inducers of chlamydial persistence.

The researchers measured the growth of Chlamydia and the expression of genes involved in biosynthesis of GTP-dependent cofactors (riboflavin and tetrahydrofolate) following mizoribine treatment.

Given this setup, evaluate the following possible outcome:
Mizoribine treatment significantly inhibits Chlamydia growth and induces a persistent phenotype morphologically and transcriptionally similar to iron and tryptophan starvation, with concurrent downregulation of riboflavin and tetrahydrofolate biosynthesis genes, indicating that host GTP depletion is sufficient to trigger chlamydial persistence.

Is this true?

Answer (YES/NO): NO